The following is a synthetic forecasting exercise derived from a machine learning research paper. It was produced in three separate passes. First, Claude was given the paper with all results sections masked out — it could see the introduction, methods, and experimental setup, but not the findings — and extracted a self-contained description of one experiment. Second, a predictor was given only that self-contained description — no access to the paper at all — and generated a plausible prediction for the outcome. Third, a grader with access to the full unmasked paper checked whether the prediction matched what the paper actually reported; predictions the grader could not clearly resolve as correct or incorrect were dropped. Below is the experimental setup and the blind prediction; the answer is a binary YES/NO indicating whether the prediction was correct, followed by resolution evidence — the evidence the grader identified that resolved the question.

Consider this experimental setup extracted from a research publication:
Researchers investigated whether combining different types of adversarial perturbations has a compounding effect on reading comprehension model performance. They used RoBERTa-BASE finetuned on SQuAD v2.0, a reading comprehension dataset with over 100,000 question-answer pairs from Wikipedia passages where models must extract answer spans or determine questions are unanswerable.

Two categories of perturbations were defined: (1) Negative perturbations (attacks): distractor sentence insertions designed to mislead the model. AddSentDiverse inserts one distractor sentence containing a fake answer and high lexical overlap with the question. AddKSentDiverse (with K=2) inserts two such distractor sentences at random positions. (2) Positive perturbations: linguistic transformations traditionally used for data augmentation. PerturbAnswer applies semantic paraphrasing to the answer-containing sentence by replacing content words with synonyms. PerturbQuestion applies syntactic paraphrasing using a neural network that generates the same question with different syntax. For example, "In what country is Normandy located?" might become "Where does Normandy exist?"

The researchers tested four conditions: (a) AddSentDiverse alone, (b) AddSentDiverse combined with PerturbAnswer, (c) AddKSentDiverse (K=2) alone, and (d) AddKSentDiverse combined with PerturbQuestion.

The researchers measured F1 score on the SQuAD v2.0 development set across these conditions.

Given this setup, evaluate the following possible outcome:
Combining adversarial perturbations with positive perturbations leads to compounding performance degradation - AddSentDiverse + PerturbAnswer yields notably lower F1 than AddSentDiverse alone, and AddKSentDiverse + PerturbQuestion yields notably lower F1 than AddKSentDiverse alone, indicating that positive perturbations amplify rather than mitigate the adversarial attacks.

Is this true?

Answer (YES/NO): YES